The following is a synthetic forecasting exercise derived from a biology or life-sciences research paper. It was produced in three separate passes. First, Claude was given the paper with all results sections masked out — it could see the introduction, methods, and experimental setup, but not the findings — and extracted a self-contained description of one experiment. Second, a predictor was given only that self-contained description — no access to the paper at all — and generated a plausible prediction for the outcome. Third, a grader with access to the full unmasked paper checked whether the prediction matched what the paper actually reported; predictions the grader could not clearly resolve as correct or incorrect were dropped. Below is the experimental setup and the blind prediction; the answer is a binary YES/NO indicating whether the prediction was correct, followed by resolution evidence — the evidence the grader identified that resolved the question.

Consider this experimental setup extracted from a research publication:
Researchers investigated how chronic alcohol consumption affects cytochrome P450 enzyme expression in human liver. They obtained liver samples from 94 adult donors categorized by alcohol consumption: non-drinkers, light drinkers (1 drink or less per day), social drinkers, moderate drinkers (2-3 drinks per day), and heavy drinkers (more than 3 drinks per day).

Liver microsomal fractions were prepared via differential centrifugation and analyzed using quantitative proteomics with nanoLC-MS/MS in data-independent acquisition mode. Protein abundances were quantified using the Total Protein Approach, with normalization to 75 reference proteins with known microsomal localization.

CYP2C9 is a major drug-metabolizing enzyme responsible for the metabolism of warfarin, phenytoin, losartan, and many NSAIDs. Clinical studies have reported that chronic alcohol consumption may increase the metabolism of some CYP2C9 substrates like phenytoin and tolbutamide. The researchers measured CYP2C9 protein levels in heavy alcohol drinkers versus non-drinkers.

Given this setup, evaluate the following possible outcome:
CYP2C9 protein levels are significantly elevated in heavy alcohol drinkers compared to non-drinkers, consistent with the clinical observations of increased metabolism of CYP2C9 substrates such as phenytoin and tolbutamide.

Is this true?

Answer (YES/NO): NO